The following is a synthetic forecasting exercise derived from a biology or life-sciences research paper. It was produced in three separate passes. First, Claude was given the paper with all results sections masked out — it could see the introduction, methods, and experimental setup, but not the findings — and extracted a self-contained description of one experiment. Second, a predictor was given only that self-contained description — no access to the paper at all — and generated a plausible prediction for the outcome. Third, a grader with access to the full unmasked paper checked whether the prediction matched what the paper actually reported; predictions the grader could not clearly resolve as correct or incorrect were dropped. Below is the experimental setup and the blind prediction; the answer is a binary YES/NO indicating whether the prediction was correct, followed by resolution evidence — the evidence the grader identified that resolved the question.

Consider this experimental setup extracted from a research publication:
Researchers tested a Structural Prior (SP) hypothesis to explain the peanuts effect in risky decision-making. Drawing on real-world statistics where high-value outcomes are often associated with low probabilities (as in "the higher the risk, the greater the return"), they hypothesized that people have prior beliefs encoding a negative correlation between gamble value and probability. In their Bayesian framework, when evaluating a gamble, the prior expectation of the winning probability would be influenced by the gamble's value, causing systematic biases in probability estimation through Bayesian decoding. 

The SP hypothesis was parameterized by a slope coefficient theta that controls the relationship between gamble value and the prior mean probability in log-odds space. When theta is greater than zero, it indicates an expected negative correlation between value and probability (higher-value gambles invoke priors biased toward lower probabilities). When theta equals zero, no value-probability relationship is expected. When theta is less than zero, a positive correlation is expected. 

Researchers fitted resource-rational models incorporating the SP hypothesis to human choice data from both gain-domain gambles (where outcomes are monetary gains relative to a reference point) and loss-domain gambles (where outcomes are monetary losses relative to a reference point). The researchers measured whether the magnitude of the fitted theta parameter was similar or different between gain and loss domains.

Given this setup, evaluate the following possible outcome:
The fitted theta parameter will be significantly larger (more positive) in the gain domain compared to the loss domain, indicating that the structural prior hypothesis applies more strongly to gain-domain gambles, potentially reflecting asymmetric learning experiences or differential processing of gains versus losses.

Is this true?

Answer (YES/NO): YES